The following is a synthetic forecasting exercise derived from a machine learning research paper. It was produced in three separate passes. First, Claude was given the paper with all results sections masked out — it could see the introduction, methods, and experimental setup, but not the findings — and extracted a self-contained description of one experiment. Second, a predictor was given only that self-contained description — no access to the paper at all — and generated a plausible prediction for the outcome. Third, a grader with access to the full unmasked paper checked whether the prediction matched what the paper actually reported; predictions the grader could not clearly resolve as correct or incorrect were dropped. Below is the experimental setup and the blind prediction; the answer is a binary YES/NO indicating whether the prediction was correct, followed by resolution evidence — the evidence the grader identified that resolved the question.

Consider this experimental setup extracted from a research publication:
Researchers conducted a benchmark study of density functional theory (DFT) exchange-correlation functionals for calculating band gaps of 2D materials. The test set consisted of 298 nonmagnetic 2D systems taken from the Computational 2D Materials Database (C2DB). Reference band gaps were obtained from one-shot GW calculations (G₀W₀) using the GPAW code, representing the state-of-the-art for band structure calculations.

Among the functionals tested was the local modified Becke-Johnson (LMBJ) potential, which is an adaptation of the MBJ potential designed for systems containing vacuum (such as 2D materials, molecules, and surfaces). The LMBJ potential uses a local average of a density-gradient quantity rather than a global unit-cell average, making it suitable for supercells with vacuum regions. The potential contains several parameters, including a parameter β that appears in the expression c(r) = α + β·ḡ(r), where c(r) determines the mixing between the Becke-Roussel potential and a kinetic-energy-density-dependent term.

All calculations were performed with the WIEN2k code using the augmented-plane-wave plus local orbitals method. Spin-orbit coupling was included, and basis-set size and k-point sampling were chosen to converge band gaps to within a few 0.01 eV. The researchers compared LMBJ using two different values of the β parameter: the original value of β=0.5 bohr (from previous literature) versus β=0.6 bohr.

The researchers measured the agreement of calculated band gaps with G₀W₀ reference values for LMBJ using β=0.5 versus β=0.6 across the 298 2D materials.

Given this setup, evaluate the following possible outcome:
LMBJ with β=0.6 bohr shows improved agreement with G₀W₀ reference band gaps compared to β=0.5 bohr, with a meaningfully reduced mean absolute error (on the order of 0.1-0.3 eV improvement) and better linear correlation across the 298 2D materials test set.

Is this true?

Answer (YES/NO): NO